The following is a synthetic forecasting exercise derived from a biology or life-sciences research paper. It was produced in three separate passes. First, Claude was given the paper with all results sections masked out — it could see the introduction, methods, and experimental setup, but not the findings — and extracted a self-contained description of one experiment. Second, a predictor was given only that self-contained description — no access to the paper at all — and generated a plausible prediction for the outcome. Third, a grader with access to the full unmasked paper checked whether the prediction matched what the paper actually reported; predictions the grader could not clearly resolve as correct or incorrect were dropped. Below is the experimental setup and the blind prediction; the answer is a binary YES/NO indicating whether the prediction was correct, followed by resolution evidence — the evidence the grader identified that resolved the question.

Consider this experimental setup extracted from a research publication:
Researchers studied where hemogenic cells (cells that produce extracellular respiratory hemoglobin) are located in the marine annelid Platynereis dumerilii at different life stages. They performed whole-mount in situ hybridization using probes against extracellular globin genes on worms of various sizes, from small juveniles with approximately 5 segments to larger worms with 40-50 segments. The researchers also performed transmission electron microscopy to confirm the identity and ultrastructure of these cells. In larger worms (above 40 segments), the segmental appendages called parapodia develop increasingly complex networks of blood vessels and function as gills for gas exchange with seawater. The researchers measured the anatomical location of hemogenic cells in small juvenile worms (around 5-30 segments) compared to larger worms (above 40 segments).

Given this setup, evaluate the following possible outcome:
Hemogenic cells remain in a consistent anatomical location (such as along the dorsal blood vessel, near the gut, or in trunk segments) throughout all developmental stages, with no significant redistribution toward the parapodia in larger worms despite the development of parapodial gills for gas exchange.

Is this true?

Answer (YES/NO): NO